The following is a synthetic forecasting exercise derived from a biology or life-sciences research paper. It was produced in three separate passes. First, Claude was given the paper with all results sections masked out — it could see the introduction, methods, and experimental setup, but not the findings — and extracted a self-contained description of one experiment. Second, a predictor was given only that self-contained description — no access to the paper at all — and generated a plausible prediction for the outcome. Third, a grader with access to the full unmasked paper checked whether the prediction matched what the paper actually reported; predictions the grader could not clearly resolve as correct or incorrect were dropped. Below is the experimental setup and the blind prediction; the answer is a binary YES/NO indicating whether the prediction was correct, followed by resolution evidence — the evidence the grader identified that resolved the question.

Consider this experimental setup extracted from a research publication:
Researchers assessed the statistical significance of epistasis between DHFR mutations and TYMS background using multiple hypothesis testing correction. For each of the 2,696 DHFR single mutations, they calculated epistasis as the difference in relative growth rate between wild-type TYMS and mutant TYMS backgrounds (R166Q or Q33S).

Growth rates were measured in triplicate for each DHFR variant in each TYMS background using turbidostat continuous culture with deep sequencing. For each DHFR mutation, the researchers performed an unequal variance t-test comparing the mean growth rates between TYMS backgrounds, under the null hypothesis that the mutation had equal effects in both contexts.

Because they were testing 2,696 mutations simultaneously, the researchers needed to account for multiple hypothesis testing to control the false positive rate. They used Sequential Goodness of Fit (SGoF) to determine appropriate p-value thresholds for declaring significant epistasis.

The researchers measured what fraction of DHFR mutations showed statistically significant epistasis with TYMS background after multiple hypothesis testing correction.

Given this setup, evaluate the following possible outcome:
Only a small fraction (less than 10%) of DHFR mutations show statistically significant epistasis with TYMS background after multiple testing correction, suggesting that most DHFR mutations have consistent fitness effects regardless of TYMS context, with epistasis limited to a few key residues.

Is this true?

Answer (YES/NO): NO